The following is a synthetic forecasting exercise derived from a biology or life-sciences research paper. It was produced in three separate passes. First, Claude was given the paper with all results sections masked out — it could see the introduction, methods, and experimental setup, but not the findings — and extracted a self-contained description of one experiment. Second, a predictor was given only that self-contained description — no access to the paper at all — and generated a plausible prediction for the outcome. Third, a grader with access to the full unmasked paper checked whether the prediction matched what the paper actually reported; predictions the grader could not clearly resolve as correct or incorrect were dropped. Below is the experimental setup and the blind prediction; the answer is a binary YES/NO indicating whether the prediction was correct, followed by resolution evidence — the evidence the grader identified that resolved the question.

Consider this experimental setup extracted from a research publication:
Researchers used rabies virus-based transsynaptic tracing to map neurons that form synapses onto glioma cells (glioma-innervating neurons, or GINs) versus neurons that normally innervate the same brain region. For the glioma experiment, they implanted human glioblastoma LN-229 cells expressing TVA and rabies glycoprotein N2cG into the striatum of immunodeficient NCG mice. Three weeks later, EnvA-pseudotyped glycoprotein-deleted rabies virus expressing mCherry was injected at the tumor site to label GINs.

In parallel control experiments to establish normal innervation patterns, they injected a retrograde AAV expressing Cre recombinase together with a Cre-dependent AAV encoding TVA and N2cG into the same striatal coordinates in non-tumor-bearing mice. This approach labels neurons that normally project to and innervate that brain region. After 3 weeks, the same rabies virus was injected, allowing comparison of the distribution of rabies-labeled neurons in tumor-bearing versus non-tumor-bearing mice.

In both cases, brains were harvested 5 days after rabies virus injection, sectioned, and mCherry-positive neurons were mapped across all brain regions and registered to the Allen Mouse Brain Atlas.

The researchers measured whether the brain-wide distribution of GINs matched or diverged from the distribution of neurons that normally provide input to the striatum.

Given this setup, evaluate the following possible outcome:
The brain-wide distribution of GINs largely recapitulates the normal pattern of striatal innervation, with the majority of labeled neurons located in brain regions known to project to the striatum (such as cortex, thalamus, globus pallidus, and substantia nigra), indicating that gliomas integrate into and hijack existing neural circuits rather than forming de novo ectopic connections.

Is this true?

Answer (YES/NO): YES